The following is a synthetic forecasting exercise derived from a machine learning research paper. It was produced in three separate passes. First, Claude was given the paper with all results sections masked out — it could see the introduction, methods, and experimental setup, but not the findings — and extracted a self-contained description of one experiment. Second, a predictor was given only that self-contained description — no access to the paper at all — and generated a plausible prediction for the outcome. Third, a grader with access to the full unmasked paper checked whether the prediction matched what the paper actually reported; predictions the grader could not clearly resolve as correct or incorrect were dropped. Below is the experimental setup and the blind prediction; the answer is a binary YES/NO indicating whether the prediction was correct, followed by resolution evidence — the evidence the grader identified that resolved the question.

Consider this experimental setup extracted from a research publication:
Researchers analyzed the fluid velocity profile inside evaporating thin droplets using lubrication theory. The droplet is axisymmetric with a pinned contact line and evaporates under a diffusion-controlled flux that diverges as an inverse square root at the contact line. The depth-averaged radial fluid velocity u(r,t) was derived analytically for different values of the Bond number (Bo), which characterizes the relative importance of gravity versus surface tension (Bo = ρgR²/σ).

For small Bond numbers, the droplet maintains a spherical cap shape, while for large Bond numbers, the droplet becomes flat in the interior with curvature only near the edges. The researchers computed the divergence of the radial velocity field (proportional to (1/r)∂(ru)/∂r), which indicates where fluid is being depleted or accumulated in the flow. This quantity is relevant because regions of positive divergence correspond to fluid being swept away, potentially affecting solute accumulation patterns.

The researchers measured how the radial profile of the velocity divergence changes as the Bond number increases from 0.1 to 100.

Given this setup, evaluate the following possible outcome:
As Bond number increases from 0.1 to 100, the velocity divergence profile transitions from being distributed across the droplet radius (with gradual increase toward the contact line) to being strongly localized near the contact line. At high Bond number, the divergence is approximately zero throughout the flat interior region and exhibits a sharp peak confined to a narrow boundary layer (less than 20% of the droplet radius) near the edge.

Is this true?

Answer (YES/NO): NO